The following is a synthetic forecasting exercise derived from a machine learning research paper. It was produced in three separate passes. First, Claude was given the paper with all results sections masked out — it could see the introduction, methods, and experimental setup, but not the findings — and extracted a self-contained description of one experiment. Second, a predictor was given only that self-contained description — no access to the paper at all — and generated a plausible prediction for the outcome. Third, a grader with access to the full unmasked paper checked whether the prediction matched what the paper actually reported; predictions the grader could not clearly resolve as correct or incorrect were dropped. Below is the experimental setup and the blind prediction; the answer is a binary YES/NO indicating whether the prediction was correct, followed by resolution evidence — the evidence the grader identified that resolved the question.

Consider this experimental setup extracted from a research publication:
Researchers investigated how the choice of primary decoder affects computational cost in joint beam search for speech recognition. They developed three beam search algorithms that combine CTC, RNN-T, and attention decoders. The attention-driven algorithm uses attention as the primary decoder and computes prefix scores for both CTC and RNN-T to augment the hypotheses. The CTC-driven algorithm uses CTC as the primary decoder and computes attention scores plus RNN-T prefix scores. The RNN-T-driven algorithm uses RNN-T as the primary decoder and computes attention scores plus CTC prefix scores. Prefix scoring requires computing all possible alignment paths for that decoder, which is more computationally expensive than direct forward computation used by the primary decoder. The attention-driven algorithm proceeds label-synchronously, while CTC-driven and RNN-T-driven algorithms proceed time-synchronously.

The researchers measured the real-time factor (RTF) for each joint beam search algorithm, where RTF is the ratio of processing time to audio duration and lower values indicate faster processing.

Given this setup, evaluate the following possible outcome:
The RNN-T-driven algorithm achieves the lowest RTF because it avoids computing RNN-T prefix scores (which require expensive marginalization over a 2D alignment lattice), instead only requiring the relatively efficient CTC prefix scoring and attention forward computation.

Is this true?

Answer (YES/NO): YES